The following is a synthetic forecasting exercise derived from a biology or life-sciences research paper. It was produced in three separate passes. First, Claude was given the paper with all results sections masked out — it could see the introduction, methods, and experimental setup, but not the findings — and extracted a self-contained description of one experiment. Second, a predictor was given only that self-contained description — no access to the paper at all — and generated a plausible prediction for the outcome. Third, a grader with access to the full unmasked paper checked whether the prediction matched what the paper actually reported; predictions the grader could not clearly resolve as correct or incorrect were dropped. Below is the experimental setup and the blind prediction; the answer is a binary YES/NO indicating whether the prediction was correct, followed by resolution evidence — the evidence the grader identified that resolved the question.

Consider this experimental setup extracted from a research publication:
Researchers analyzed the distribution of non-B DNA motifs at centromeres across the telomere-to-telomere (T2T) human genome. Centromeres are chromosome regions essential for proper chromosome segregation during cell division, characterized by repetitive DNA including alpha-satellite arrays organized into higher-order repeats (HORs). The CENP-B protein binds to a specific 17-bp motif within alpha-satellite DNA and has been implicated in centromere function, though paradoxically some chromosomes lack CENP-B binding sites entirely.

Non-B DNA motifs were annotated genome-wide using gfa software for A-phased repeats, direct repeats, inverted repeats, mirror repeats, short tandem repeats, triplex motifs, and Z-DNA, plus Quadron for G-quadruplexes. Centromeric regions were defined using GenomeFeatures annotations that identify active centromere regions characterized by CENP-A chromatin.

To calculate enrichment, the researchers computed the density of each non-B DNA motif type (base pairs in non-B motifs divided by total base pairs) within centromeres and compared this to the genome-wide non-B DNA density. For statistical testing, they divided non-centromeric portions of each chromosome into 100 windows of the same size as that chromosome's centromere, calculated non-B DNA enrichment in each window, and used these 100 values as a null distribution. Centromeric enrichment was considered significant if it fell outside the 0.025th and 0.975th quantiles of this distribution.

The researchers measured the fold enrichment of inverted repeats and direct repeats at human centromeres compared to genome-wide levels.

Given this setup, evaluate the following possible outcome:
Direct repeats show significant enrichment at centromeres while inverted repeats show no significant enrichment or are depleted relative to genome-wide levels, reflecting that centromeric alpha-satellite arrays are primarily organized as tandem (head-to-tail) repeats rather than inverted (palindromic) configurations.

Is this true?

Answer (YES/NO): NO